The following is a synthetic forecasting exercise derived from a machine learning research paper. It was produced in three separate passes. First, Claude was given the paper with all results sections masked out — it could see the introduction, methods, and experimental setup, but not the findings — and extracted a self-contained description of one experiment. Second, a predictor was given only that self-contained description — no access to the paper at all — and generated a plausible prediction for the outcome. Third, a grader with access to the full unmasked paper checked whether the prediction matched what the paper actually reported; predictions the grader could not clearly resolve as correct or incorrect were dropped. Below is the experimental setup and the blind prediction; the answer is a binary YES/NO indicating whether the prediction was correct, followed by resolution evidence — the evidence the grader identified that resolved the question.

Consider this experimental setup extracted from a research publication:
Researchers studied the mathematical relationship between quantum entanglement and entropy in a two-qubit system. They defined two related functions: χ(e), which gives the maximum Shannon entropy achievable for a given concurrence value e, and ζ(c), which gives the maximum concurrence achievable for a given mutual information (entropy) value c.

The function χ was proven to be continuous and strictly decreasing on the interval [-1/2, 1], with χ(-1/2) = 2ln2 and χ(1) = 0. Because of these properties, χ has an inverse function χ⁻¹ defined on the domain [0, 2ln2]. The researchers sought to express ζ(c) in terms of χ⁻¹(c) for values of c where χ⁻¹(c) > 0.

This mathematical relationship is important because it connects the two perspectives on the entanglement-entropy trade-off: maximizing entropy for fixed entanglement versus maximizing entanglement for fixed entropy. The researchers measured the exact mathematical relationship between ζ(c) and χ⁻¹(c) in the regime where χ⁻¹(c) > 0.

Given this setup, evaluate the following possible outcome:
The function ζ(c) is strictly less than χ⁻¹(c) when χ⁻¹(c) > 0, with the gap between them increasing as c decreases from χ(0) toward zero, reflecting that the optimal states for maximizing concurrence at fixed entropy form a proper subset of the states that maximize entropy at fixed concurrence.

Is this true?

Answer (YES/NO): NO